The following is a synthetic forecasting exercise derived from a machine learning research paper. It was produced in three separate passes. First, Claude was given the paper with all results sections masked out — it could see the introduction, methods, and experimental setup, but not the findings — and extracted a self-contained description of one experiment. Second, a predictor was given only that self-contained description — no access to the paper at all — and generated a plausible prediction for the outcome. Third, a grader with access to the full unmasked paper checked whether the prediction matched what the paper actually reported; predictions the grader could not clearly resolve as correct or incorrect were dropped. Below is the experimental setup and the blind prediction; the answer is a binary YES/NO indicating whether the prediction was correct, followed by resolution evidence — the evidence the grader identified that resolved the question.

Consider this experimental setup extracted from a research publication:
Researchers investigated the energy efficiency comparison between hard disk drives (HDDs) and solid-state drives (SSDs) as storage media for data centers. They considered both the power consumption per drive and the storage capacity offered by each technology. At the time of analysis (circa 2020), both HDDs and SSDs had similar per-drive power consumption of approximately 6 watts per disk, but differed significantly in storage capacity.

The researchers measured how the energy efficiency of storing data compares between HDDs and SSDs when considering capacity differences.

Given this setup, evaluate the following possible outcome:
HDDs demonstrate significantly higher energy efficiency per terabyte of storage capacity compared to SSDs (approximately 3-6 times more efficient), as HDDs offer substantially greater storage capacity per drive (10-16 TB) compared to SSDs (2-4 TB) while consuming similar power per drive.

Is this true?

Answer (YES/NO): NO